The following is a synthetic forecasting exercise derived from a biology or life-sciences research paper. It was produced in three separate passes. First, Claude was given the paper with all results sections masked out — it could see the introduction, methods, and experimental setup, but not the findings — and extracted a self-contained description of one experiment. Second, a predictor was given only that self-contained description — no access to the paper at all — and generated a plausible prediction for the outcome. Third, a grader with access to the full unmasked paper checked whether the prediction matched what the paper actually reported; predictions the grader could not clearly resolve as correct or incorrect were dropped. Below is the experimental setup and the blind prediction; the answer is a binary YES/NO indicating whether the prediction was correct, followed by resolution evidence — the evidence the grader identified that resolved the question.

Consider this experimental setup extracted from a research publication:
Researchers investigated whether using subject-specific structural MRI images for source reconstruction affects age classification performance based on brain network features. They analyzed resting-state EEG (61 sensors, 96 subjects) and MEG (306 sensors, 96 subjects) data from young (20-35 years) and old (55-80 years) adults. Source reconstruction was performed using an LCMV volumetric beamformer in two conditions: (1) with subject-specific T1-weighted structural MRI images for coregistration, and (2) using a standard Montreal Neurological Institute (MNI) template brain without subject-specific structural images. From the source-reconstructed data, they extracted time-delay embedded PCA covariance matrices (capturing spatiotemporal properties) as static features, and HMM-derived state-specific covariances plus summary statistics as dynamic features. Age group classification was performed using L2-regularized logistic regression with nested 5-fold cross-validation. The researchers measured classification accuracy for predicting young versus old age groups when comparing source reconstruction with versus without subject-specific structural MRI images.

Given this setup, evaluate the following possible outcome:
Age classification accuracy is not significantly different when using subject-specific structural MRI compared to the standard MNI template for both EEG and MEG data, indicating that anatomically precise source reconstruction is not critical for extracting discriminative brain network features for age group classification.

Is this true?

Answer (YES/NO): NO